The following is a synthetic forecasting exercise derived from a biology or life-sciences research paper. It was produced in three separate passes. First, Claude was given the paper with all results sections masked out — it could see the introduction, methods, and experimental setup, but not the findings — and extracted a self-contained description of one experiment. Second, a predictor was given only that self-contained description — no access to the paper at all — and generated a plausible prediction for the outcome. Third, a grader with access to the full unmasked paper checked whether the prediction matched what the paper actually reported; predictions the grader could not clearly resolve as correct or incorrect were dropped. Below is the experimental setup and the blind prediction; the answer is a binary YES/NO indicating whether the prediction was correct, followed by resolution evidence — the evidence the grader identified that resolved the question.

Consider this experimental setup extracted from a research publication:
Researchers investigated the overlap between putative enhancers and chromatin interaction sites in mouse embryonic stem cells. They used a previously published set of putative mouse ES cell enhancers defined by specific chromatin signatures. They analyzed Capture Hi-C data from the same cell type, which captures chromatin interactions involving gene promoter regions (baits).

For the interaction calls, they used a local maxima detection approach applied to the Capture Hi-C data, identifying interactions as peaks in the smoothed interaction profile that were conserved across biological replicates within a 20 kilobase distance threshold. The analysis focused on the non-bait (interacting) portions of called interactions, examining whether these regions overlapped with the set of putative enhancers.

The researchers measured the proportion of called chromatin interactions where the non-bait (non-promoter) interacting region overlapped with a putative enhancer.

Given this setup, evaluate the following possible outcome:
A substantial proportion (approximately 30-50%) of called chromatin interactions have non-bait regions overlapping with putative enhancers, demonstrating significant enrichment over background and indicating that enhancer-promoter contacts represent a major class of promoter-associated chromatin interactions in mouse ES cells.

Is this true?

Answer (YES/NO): NO